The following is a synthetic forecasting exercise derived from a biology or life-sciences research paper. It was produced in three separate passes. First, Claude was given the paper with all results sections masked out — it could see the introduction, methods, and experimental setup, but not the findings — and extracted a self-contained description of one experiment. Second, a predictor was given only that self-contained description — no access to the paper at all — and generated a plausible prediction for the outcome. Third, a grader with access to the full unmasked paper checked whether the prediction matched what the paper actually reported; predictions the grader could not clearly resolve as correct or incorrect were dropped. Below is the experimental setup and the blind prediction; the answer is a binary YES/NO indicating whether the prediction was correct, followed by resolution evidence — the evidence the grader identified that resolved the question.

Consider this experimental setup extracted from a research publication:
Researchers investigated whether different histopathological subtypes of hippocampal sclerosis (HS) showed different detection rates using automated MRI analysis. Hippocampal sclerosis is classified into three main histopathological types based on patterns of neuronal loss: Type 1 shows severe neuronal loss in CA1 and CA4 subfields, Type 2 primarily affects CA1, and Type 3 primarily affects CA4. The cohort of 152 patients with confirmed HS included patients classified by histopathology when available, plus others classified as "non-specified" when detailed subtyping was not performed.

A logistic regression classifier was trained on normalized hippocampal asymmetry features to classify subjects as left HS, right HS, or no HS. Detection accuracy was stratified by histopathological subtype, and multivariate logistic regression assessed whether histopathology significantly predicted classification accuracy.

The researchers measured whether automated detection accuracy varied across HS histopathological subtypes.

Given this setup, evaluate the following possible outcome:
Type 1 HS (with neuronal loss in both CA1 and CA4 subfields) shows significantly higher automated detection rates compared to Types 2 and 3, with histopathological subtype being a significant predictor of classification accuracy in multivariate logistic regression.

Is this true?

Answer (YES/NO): NO